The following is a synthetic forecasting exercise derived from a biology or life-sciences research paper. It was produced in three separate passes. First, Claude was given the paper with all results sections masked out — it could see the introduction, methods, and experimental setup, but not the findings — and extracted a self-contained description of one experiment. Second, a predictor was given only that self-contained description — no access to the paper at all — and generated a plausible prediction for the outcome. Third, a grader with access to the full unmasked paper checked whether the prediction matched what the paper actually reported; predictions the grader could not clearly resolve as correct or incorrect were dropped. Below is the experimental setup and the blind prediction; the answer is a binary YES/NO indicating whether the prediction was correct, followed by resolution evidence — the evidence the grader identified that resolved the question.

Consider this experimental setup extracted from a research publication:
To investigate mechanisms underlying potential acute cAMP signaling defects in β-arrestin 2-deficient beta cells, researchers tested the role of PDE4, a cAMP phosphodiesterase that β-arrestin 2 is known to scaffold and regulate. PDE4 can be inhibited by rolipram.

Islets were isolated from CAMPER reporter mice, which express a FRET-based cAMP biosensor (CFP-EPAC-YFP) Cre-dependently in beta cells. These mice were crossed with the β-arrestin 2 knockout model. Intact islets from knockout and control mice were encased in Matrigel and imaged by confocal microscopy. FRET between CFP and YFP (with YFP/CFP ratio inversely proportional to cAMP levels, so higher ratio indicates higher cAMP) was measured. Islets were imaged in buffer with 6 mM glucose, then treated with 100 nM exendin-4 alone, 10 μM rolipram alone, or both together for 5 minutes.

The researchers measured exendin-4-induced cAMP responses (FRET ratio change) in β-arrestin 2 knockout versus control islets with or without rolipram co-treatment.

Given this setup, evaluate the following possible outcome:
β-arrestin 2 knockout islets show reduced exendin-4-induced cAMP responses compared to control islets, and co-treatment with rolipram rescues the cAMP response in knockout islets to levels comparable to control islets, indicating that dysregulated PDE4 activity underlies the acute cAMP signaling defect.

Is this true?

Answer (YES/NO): YES